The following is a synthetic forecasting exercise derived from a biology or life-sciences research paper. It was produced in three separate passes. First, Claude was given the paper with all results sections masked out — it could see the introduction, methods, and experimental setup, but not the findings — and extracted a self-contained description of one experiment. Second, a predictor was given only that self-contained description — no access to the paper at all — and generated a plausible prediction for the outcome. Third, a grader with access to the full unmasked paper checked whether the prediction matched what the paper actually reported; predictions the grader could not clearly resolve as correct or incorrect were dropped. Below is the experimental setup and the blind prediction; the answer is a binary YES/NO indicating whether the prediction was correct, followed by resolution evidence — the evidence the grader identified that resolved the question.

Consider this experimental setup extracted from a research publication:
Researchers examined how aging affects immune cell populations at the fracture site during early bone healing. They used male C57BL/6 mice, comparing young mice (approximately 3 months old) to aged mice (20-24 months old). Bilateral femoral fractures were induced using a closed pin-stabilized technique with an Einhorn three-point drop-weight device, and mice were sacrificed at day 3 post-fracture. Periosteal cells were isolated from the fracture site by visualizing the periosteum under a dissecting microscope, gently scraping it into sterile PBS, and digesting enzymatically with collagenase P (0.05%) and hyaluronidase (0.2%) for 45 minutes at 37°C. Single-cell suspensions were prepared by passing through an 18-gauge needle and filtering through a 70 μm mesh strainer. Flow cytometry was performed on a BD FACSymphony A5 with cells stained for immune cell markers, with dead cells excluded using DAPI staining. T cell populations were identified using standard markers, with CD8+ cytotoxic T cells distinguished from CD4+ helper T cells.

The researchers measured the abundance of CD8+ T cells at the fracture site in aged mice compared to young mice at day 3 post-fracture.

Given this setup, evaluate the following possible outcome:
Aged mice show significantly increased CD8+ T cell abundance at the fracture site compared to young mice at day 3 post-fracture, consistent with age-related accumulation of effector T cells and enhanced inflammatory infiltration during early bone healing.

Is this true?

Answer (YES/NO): YES